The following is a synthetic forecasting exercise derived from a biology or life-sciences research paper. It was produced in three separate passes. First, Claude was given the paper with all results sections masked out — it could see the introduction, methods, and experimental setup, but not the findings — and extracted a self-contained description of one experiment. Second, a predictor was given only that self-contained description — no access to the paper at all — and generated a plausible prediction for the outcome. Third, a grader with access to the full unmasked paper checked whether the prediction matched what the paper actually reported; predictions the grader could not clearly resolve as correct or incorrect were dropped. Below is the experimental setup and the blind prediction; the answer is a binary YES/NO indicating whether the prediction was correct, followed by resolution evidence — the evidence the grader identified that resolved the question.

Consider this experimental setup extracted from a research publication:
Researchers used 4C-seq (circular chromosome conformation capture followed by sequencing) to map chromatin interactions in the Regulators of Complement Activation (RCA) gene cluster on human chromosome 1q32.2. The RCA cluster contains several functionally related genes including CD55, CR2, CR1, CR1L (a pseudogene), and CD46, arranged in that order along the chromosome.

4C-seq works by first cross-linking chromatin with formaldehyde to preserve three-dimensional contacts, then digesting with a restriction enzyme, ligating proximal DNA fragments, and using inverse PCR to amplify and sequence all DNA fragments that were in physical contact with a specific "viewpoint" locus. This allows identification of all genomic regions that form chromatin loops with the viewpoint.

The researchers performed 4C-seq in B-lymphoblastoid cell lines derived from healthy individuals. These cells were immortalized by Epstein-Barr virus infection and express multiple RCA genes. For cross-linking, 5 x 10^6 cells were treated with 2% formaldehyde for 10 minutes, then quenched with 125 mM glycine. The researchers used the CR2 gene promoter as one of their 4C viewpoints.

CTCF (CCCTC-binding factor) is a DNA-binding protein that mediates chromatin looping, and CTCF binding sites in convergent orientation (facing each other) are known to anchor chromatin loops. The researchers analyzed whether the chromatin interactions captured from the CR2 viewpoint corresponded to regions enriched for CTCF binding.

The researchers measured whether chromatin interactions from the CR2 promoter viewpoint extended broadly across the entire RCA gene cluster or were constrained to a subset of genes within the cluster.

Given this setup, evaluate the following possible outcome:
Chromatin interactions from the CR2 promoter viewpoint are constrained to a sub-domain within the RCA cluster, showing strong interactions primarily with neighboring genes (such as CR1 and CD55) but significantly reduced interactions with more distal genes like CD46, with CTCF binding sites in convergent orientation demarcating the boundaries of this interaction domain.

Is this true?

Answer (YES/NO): YES